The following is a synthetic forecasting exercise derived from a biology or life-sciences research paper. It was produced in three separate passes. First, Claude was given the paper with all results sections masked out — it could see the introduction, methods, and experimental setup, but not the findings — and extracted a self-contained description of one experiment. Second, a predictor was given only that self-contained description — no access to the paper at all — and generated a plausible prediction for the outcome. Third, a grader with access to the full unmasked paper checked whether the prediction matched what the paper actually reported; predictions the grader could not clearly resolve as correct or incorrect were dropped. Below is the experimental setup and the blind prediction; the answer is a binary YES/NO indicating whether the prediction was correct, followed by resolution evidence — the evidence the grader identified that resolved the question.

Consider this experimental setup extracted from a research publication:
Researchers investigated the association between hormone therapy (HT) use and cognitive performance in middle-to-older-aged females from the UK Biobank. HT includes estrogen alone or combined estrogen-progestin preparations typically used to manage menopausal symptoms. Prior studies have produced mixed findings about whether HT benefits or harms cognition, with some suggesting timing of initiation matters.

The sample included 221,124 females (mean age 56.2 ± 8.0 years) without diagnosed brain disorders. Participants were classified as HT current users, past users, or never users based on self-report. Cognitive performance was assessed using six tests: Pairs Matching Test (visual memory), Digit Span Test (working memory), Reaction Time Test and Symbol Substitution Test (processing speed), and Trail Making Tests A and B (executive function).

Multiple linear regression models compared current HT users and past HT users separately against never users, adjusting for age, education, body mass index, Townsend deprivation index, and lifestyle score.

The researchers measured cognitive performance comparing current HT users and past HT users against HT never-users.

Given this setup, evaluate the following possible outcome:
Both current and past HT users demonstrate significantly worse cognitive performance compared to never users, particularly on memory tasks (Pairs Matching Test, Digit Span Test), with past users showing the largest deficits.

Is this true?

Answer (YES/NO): NO